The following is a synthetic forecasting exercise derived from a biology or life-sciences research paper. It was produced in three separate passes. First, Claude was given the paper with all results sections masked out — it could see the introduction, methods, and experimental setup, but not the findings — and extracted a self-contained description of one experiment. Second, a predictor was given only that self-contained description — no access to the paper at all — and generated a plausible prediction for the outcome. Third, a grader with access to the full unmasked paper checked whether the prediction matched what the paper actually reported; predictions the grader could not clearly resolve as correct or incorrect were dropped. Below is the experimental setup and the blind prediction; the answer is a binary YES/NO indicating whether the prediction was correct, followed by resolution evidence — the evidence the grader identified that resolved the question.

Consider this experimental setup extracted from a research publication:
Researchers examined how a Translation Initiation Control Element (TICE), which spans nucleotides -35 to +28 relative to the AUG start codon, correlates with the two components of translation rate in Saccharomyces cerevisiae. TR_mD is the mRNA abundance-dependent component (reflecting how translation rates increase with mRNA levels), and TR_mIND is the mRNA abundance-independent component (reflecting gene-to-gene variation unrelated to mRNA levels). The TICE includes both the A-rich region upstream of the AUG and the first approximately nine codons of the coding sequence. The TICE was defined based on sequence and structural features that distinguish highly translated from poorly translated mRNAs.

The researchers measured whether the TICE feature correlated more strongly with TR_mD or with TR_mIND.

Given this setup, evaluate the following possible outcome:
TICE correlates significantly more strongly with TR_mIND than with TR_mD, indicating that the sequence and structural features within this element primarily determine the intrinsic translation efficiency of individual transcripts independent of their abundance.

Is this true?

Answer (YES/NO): NO